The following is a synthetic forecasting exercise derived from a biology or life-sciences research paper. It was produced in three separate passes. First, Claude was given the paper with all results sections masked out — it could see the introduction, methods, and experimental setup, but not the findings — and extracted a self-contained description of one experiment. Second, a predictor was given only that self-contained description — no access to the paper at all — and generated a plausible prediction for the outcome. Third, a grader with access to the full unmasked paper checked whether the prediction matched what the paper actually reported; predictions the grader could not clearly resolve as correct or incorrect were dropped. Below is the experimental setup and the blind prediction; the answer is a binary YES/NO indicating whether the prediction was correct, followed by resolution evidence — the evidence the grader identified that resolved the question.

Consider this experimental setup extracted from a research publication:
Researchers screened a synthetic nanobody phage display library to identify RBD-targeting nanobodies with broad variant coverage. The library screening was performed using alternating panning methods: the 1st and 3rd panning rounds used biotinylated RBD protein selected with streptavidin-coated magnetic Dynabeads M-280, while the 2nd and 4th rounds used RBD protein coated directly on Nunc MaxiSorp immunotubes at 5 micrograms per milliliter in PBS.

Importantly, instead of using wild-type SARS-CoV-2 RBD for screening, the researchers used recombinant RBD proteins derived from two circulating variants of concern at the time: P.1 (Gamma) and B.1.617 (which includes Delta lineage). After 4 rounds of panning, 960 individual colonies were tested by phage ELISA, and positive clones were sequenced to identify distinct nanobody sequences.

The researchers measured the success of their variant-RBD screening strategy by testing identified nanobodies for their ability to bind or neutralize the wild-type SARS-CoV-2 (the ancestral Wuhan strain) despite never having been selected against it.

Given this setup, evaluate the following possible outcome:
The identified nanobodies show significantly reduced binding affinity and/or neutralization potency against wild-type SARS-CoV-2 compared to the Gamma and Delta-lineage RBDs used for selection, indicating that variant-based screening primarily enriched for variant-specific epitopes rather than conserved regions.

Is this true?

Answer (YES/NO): NO